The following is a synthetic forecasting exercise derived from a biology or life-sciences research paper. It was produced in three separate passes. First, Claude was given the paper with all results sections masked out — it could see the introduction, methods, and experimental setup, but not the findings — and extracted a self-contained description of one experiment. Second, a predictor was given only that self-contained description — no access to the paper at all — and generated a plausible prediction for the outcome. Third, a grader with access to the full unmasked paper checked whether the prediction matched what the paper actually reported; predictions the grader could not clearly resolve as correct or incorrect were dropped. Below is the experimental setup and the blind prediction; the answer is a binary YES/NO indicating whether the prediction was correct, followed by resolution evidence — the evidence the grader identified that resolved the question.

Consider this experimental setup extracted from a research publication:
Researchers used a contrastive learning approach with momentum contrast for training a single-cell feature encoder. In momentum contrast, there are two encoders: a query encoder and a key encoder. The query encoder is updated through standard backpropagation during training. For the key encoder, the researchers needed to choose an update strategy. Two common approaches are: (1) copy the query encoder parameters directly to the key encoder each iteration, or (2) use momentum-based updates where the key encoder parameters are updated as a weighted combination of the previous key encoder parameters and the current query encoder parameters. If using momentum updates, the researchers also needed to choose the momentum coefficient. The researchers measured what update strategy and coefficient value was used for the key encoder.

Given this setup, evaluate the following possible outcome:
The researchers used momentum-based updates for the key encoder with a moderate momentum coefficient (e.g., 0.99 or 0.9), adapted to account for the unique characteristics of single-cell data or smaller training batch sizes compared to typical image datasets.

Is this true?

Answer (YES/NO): NO